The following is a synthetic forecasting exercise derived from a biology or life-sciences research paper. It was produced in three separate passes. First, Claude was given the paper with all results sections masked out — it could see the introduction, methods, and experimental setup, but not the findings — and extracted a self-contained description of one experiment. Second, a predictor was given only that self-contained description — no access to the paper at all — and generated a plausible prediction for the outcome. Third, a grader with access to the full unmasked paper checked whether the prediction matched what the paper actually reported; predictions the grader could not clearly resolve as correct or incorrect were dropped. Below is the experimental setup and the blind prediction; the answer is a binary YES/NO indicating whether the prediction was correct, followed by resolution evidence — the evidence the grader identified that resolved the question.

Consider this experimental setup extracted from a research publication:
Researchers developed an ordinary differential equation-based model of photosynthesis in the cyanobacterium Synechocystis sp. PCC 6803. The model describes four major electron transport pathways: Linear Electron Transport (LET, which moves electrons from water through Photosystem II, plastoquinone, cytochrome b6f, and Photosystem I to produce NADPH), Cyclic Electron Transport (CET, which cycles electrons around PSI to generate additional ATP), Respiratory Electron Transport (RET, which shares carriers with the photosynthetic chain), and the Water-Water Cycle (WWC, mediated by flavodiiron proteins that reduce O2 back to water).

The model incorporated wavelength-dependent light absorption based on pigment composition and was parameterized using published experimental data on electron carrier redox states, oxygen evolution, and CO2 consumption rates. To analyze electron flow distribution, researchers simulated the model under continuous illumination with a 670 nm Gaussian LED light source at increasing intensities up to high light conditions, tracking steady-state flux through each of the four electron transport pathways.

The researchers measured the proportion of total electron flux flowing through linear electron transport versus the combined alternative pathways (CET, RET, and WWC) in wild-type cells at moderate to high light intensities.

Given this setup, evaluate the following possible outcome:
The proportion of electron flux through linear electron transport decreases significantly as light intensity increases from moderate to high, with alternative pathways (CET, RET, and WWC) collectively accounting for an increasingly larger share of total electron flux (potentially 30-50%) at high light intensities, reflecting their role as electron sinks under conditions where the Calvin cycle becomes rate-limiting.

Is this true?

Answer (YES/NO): YES